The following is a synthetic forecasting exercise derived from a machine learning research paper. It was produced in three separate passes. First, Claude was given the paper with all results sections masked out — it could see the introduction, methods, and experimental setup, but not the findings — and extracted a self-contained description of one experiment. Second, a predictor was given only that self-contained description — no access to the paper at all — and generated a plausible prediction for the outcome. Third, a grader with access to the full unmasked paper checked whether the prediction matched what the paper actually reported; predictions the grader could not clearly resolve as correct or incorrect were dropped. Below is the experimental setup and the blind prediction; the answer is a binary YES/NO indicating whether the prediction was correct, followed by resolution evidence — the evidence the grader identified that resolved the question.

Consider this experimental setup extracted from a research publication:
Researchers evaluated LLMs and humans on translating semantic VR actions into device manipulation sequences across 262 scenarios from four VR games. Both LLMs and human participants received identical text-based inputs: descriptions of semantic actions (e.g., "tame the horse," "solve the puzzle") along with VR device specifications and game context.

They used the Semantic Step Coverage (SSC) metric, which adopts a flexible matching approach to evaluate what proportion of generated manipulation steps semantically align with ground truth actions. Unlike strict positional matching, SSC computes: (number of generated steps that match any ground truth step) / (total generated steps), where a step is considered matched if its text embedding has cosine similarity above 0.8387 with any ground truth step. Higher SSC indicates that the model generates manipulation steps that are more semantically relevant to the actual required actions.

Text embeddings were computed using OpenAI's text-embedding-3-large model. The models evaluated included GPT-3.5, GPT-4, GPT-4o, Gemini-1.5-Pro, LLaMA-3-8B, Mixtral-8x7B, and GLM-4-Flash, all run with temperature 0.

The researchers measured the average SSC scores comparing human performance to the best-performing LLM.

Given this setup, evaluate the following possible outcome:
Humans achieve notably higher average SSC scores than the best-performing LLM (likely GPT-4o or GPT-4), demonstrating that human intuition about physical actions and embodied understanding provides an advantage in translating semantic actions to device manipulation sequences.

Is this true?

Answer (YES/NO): NO